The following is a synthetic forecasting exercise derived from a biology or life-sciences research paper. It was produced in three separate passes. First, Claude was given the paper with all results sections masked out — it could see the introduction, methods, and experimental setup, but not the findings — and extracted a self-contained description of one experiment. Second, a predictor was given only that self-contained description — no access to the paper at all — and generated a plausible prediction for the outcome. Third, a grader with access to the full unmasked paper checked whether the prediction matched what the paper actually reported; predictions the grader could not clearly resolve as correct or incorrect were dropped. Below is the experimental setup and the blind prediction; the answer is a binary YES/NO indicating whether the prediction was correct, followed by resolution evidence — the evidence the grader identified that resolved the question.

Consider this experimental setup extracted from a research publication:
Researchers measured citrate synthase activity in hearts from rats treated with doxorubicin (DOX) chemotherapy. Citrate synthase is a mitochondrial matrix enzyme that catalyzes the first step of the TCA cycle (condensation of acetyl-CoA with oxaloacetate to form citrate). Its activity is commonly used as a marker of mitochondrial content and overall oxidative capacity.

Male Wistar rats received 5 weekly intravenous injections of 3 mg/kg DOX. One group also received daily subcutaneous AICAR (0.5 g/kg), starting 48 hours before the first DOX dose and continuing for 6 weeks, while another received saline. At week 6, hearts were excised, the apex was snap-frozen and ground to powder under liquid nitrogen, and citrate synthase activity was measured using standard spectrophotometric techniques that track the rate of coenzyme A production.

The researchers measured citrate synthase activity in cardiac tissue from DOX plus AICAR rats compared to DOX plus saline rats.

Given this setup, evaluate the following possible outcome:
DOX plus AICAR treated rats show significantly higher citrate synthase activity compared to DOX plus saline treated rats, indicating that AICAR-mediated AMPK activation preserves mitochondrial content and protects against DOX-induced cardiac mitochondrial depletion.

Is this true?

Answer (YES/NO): NO